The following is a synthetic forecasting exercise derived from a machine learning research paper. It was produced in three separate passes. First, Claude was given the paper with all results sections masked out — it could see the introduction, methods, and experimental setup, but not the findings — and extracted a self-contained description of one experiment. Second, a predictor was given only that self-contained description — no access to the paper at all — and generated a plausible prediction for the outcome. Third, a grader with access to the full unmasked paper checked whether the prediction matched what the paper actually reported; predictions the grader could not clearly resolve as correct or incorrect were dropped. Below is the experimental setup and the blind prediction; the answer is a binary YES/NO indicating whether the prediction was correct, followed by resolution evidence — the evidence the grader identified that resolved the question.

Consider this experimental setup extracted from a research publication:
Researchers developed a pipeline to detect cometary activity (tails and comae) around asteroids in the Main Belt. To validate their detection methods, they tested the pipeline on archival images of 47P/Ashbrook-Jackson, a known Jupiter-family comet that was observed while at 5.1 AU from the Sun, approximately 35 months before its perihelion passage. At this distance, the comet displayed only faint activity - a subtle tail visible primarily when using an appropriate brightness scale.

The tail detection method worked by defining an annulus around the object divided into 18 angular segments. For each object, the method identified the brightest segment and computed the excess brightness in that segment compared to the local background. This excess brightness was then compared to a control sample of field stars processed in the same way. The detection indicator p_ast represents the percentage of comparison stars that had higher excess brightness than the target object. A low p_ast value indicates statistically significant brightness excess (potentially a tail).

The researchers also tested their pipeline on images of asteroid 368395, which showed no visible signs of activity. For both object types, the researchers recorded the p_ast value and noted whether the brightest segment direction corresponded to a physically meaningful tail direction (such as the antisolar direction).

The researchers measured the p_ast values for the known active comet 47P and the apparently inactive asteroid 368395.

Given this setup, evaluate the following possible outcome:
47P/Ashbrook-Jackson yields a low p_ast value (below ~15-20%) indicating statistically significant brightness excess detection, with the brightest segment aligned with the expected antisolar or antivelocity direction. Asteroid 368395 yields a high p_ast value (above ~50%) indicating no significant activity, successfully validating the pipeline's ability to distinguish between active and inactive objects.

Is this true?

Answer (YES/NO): YES